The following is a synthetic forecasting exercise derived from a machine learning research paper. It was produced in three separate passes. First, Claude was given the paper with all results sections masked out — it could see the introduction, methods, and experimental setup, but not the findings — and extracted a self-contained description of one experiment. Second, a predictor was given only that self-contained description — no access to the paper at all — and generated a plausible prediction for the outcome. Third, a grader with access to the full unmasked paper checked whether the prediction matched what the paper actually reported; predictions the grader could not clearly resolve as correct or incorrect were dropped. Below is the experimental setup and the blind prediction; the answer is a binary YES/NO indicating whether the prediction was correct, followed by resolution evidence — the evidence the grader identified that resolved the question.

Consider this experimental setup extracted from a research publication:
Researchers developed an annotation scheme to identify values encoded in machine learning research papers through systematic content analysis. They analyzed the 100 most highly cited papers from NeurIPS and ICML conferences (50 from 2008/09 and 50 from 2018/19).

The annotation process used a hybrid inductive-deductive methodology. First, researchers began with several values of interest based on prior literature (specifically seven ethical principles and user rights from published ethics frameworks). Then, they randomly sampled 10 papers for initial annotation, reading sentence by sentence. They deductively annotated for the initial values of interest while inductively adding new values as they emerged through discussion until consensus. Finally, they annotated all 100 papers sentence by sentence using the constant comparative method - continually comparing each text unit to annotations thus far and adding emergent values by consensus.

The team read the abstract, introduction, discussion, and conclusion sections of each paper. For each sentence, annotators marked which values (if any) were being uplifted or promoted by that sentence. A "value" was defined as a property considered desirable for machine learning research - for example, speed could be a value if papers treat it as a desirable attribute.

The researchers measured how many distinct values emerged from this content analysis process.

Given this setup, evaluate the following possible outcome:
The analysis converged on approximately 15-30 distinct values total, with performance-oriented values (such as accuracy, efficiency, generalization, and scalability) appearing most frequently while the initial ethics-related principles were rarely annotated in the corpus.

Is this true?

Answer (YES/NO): NO